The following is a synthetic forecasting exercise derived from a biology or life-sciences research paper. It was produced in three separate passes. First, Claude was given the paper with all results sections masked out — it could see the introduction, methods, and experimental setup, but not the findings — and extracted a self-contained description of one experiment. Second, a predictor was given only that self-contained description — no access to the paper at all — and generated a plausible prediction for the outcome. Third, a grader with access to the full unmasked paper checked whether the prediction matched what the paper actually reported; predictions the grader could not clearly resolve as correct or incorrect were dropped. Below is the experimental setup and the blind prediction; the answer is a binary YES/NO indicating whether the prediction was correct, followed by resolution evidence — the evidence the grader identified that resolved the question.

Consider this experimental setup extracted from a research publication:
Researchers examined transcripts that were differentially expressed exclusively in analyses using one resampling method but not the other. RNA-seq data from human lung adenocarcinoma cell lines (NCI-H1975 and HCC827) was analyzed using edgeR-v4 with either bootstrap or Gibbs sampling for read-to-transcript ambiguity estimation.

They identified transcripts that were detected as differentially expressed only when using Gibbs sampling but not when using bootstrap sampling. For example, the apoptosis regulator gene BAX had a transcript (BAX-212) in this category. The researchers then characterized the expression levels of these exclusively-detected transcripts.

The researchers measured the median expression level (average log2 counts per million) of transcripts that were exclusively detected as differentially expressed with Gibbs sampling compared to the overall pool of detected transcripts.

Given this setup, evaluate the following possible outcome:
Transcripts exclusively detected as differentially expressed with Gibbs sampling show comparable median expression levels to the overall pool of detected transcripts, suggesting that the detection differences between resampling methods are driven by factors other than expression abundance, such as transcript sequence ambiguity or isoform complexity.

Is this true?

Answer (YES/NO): NO